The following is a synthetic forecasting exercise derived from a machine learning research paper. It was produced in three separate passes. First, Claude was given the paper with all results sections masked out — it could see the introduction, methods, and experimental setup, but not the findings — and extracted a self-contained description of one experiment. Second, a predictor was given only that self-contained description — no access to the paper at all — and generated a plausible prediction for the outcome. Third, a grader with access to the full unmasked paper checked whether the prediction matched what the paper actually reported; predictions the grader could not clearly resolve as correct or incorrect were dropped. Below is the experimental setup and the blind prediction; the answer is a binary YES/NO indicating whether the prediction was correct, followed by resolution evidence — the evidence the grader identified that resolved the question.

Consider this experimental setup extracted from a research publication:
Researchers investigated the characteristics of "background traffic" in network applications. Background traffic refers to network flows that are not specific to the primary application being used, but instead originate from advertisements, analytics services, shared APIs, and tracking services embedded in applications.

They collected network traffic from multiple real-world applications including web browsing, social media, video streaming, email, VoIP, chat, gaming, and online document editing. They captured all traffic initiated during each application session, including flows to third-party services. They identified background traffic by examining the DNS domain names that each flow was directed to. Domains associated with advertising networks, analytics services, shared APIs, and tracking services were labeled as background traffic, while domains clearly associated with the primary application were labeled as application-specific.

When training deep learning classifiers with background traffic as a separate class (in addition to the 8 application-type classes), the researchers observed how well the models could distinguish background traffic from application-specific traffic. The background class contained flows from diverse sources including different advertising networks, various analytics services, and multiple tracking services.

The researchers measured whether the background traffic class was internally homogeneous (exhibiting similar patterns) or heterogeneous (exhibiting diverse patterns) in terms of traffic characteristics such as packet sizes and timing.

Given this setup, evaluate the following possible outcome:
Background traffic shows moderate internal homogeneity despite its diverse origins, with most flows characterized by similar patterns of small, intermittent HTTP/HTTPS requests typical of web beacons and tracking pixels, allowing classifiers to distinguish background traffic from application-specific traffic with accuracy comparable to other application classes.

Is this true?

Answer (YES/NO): NO